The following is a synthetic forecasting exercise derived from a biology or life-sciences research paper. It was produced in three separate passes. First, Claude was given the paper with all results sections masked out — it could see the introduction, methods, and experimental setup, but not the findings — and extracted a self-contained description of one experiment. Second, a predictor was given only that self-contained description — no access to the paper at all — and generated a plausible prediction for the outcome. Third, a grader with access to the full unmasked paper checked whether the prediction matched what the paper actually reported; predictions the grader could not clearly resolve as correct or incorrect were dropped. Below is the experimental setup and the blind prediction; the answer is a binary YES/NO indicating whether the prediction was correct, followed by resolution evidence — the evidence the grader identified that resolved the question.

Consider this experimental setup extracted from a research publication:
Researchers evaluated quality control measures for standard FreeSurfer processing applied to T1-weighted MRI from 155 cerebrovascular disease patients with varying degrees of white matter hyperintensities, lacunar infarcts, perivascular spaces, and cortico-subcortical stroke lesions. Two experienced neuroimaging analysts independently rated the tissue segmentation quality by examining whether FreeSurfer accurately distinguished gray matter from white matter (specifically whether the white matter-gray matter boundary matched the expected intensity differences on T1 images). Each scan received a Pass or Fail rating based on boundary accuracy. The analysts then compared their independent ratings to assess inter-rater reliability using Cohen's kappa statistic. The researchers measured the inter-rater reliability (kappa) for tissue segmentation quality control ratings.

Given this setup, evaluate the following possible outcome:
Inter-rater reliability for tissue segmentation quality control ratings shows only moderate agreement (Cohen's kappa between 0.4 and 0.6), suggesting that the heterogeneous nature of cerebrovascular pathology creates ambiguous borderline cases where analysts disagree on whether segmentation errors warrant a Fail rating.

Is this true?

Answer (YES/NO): NO